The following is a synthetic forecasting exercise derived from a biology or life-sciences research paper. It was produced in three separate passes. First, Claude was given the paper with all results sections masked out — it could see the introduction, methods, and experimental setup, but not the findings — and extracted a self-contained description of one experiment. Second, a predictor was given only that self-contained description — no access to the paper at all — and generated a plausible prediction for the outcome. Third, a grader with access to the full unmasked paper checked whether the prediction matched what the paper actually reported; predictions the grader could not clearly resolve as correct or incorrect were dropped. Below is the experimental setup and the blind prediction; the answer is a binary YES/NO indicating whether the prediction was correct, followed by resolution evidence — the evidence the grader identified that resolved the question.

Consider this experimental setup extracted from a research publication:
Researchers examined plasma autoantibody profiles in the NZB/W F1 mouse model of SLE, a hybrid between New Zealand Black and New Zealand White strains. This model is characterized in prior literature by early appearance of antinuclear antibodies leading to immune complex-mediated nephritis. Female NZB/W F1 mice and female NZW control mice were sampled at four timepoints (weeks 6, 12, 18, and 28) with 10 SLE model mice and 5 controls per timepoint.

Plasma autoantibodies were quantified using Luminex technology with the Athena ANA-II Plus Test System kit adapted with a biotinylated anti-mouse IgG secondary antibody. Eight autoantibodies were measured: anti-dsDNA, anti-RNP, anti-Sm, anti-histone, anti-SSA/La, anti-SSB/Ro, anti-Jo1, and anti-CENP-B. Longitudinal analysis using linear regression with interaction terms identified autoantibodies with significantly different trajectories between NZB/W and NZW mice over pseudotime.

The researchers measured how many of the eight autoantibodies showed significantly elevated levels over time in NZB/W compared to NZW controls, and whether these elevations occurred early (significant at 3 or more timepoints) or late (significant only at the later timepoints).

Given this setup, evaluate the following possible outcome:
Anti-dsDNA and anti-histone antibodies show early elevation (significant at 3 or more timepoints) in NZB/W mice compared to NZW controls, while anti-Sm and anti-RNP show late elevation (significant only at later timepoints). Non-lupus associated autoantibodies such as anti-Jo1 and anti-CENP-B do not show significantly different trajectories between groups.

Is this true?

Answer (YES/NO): NO